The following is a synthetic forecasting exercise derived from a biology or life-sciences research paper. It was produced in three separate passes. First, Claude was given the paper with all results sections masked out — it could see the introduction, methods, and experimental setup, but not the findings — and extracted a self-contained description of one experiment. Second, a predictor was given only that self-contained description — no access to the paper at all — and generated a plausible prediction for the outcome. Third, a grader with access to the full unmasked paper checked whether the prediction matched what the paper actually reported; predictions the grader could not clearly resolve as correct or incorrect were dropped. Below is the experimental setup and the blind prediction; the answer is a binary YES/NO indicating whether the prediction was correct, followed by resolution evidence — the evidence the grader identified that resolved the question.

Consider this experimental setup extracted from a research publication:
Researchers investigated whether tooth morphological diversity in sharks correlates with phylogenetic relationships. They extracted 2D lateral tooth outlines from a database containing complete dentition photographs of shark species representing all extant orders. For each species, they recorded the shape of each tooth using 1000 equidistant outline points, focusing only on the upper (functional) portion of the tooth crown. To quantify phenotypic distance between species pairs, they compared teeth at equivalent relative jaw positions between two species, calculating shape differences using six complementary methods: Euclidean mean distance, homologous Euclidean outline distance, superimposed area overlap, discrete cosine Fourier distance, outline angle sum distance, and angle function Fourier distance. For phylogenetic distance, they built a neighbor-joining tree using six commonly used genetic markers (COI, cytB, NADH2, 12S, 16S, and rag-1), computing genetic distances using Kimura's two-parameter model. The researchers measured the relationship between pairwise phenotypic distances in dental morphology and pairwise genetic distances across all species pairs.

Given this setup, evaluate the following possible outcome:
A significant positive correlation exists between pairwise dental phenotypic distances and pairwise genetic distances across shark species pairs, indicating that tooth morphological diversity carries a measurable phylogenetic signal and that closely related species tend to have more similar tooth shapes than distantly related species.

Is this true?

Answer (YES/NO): YES